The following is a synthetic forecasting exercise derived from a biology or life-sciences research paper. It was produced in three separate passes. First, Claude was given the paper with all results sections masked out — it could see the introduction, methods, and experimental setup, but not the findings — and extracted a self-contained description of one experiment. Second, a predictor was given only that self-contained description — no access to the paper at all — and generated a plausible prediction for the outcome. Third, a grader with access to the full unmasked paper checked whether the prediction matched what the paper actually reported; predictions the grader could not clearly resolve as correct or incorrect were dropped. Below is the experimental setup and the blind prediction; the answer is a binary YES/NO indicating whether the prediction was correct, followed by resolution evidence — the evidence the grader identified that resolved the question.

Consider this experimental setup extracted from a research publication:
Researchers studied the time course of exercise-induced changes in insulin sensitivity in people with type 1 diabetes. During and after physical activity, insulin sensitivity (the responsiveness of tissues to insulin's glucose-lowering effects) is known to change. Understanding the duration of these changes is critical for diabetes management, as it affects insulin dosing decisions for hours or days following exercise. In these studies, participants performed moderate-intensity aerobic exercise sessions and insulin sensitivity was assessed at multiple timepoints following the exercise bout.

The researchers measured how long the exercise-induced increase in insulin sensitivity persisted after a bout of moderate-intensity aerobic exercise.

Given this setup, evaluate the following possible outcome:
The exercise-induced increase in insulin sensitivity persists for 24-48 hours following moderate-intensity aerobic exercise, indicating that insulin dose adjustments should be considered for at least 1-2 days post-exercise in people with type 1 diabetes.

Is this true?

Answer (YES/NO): YES